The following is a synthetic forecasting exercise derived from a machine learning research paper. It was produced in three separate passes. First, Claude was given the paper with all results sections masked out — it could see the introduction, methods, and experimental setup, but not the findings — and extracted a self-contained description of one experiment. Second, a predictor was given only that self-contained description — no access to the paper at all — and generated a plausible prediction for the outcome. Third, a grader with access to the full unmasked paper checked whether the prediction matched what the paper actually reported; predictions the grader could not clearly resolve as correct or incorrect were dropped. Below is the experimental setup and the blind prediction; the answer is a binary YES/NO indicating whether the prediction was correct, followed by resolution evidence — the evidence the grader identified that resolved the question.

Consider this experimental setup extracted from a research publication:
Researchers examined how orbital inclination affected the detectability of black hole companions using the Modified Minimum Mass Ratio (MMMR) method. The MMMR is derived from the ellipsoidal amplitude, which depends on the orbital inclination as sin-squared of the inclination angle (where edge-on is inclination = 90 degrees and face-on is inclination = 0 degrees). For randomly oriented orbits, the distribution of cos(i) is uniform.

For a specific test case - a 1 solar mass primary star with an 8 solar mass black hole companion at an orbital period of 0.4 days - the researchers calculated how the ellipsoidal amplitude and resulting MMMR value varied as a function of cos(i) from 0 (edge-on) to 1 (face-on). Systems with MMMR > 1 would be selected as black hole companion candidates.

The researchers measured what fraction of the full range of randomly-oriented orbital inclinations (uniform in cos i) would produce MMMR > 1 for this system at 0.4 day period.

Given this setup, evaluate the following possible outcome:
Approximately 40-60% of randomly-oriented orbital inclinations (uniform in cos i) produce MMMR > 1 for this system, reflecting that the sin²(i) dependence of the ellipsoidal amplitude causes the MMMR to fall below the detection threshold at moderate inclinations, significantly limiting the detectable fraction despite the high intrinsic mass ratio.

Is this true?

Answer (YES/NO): NO